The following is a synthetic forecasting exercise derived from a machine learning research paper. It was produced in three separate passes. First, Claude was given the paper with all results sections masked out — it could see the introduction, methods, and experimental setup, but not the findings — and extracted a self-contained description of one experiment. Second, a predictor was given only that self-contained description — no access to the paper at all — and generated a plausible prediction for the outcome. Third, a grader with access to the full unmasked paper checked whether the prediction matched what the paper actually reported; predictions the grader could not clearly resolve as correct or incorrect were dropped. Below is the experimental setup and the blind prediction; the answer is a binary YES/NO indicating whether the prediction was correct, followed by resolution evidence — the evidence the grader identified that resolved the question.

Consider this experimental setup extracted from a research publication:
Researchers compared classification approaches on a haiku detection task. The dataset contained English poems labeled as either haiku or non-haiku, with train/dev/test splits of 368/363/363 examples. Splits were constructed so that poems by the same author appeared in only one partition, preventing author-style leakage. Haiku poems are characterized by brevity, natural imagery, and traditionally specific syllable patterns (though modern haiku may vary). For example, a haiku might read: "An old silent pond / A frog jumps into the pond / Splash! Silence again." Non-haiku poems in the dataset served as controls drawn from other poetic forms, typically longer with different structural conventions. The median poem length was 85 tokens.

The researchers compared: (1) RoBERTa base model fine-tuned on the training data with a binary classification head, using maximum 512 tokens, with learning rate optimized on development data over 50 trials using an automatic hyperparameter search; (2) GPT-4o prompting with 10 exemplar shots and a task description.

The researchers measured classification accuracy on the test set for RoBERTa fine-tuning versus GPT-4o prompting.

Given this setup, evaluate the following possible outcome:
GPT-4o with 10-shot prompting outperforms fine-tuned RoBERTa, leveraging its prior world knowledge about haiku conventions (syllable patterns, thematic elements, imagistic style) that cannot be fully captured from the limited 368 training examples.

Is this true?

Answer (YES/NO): NO